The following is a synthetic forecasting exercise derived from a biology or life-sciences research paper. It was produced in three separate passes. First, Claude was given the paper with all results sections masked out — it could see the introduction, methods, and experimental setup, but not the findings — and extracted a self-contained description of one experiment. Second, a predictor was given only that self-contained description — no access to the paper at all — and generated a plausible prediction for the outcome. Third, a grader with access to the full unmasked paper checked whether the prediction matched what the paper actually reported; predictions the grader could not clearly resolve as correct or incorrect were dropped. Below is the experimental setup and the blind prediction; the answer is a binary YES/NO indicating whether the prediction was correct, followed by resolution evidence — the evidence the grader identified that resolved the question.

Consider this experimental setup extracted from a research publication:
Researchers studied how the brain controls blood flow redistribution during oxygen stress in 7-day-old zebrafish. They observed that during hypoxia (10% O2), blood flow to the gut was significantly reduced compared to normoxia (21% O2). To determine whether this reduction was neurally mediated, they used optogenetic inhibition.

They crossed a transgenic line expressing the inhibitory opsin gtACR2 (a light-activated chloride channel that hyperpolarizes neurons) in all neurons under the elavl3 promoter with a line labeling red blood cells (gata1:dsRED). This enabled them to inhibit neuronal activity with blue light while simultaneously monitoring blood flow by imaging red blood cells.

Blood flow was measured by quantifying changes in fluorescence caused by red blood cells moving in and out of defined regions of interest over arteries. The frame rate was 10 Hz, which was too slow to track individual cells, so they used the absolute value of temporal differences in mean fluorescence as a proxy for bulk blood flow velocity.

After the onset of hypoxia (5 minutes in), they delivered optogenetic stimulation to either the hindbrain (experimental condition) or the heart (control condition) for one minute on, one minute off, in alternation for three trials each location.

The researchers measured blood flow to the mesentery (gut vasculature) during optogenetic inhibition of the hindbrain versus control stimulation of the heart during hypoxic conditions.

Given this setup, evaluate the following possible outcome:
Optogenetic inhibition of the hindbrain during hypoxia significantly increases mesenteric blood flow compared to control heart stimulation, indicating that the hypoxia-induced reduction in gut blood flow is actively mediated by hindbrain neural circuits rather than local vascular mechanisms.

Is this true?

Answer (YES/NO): YES